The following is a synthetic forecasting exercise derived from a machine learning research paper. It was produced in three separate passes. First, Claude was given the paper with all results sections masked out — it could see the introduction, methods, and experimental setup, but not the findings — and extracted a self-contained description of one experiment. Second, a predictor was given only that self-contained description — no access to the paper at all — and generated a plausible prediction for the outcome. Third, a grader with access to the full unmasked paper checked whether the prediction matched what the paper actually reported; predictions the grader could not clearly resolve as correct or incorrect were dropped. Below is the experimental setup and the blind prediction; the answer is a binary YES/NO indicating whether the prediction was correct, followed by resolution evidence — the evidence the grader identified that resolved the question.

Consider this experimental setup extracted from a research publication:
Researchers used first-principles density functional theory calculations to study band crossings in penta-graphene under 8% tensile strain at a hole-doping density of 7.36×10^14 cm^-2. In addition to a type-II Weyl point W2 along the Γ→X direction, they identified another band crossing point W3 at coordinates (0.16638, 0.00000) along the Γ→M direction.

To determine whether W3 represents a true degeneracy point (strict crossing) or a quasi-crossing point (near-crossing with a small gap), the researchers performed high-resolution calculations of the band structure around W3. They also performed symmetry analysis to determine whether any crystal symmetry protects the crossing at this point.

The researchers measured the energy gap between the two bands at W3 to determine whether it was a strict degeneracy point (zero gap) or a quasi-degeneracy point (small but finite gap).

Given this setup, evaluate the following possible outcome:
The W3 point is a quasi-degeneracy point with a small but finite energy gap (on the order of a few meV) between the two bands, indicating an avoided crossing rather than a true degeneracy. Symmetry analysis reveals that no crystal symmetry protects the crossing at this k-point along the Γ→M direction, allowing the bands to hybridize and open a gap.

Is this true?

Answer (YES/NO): YES